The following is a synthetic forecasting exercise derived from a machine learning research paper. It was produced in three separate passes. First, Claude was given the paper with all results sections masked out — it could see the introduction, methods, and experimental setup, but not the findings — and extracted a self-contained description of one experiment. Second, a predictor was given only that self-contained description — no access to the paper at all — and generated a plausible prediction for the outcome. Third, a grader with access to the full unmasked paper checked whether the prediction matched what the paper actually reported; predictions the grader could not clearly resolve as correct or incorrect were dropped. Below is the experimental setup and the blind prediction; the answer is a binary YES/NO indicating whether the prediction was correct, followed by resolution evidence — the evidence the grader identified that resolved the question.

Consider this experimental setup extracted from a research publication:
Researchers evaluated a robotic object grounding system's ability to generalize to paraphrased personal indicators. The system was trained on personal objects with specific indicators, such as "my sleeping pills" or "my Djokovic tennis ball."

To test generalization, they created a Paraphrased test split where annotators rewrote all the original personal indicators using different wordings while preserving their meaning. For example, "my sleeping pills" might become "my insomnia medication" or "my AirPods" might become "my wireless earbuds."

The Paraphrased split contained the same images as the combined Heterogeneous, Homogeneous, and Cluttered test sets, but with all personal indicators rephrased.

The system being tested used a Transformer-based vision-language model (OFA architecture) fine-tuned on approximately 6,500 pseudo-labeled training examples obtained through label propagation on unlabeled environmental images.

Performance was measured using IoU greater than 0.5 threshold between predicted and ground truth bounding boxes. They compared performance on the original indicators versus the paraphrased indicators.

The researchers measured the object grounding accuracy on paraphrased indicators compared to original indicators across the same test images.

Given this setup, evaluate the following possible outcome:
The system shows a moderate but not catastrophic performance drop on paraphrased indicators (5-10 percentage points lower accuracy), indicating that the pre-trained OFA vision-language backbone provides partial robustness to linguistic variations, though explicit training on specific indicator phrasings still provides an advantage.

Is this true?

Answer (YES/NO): NO